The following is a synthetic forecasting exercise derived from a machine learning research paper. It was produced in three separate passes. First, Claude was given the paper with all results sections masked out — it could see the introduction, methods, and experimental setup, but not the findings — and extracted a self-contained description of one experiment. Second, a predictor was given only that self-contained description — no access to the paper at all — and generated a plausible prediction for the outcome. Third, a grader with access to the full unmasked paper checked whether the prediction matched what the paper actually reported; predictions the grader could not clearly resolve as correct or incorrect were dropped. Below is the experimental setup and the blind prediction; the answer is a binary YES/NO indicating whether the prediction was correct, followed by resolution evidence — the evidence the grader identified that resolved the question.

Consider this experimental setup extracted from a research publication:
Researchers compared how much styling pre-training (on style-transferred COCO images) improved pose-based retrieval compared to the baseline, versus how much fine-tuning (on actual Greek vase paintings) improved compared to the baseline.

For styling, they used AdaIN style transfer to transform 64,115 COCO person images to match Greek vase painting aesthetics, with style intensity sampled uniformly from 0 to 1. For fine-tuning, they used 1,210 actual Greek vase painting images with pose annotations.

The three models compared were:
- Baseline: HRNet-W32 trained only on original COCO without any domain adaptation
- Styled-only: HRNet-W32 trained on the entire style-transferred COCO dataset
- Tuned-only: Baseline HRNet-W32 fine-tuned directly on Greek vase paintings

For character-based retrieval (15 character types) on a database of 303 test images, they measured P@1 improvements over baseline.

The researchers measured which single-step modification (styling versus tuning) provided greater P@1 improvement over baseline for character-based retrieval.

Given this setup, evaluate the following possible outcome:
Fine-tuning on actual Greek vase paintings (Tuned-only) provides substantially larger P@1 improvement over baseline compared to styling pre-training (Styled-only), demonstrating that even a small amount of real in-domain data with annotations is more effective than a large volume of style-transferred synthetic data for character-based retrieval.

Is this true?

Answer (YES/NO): YES